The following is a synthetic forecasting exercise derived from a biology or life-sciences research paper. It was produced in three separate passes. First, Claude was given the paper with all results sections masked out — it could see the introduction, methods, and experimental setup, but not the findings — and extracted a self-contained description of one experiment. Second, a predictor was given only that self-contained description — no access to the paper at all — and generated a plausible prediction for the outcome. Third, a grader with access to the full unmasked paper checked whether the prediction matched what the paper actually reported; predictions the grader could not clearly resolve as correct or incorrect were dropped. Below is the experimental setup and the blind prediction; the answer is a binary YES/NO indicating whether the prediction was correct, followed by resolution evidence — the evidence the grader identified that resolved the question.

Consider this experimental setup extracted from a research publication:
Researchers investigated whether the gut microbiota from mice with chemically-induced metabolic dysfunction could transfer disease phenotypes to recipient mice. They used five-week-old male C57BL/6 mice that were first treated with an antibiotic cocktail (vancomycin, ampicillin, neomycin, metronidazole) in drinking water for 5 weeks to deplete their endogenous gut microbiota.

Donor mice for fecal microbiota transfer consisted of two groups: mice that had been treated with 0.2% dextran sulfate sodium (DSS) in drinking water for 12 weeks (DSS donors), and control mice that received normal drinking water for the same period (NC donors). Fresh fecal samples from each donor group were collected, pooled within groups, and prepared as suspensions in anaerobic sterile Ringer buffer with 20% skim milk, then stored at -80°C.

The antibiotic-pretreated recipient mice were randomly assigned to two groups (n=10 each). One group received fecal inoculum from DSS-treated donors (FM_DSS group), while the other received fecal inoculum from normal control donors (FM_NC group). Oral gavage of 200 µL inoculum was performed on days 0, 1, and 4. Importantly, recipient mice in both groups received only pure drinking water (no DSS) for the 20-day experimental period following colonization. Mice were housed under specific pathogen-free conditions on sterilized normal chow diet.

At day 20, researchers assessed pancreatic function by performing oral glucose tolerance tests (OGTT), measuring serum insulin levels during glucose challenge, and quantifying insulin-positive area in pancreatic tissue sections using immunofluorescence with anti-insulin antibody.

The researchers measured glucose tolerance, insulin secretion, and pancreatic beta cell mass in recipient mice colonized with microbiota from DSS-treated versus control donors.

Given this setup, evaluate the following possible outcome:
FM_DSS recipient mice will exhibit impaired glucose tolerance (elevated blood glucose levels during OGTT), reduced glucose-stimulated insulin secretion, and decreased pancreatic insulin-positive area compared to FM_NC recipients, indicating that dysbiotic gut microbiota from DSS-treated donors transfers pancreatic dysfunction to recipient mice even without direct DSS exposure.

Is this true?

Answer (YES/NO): YES